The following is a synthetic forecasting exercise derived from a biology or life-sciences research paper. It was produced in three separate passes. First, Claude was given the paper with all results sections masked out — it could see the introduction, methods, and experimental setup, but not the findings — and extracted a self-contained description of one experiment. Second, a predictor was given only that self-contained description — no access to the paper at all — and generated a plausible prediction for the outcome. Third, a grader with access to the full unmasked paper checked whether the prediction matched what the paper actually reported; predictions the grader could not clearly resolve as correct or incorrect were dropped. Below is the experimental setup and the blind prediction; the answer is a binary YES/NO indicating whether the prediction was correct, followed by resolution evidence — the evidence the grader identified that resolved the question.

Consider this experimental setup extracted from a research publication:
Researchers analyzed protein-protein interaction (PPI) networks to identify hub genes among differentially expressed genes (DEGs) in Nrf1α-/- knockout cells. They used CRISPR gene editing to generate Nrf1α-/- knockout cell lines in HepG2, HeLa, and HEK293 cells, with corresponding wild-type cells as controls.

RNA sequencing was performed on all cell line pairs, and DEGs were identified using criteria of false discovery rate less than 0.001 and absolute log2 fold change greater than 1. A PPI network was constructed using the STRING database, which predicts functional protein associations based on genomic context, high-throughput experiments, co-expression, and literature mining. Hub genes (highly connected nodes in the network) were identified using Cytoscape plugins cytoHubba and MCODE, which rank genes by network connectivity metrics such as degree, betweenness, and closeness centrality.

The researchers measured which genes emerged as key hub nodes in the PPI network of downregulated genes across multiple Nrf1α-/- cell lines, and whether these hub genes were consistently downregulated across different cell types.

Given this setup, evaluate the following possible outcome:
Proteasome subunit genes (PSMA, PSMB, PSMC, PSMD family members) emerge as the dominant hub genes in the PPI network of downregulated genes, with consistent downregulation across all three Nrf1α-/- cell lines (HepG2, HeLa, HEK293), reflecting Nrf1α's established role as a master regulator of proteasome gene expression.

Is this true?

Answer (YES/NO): NO